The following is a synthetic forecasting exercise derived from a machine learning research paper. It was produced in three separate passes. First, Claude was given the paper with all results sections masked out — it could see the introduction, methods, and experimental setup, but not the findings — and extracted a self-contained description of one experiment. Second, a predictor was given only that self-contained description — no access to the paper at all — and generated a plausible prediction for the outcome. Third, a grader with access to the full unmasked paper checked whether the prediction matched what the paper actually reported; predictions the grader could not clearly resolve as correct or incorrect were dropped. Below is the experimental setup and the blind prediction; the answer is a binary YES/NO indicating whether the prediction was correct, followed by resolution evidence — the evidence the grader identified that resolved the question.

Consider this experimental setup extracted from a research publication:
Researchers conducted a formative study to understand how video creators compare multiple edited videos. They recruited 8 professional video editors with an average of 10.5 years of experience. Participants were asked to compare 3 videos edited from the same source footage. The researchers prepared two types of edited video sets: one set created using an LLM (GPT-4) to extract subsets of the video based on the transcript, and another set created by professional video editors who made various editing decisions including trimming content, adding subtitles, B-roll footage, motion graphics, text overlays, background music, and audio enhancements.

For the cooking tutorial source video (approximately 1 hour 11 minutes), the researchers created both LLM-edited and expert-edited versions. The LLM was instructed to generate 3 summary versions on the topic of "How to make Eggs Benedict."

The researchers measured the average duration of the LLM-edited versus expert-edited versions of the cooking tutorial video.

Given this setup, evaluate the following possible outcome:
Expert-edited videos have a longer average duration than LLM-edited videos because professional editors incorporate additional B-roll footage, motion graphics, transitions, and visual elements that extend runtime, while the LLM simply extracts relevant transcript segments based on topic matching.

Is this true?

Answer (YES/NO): YES